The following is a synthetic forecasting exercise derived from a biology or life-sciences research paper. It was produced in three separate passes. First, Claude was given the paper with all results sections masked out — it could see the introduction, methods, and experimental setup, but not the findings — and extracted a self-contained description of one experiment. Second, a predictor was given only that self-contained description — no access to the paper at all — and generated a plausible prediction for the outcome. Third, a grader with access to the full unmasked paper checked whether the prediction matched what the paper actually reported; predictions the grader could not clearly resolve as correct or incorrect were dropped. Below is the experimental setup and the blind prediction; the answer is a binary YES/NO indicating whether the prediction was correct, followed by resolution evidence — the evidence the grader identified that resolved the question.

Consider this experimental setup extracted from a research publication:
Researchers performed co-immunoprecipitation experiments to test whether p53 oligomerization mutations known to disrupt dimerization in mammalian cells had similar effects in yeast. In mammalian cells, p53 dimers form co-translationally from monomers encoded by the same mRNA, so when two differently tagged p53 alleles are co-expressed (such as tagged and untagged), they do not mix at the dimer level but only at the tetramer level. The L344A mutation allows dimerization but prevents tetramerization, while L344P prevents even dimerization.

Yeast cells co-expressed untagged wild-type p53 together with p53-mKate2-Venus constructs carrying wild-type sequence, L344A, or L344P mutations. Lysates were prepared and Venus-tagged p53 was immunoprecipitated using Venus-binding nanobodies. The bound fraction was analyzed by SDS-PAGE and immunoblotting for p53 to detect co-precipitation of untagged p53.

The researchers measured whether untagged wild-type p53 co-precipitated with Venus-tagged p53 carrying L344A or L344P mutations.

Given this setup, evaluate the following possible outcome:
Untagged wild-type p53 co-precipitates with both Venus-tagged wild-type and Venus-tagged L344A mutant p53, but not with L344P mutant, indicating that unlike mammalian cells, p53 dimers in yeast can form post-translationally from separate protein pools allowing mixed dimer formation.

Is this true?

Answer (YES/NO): YES